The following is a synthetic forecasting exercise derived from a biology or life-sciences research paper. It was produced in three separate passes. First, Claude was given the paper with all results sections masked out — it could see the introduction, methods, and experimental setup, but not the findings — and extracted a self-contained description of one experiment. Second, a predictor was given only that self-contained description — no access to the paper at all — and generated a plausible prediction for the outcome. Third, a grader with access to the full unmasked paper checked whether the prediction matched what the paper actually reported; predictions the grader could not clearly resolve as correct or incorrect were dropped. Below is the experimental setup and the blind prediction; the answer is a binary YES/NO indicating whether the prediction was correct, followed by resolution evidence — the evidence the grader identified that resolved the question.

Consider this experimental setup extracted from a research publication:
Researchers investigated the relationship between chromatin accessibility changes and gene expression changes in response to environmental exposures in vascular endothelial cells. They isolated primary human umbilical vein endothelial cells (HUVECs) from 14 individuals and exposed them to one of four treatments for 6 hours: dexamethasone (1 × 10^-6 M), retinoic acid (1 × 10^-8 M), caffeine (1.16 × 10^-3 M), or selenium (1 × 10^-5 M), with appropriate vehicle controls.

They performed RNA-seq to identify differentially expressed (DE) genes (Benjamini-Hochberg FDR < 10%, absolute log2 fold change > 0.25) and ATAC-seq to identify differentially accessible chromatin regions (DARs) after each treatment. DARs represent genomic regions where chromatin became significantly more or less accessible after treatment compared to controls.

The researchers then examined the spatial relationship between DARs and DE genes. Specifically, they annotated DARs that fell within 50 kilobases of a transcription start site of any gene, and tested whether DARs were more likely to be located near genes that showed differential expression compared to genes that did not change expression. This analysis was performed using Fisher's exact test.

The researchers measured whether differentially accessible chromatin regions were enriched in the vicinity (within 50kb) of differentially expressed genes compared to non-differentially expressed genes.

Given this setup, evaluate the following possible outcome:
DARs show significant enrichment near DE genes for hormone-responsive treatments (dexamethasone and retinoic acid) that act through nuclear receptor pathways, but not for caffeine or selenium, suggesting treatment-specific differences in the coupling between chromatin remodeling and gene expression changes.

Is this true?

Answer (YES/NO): NO